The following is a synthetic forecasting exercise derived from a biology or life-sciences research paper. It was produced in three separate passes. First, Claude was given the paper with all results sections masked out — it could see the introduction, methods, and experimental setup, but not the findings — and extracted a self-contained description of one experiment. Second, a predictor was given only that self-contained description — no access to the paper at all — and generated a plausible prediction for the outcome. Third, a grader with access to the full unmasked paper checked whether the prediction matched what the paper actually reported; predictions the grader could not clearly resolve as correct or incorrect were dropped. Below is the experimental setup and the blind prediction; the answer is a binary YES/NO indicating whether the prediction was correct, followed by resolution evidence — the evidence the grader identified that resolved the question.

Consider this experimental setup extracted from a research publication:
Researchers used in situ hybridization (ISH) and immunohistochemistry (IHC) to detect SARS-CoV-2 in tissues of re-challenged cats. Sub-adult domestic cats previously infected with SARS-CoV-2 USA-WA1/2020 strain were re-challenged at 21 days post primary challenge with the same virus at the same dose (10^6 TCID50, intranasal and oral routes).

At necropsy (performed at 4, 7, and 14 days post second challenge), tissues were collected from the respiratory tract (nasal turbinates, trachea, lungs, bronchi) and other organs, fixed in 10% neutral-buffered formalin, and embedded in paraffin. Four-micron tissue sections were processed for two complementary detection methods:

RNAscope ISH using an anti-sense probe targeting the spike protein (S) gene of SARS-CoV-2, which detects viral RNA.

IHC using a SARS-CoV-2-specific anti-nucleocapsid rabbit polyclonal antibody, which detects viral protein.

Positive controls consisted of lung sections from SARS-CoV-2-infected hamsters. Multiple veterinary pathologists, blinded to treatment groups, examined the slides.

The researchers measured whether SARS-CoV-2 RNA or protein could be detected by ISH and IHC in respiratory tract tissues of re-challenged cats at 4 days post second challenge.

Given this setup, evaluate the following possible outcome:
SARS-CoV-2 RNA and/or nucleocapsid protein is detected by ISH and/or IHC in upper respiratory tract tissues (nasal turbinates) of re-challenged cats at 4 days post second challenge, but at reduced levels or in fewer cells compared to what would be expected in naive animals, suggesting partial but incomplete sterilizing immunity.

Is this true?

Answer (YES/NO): NO